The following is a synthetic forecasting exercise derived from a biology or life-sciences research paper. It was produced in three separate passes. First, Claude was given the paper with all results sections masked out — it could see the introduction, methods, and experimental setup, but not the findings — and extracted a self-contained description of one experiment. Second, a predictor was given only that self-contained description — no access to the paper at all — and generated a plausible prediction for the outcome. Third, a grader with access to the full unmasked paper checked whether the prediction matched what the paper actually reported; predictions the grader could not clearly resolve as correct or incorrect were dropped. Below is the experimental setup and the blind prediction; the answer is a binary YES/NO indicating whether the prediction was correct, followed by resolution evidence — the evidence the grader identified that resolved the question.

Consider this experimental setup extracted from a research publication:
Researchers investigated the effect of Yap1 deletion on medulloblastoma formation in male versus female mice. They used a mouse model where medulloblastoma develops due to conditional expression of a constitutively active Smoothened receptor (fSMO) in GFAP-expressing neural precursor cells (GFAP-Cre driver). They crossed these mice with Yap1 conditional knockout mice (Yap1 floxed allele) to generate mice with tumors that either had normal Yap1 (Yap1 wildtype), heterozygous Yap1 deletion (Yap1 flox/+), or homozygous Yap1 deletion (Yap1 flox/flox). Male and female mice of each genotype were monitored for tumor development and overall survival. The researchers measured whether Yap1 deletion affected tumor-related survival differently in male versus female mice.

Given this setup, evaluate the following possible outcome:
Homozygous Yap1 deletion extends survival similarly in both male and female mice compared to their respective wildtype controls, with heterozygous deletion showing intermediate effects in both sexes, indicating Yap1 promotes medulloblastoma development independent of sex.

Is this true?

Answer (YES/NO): NO